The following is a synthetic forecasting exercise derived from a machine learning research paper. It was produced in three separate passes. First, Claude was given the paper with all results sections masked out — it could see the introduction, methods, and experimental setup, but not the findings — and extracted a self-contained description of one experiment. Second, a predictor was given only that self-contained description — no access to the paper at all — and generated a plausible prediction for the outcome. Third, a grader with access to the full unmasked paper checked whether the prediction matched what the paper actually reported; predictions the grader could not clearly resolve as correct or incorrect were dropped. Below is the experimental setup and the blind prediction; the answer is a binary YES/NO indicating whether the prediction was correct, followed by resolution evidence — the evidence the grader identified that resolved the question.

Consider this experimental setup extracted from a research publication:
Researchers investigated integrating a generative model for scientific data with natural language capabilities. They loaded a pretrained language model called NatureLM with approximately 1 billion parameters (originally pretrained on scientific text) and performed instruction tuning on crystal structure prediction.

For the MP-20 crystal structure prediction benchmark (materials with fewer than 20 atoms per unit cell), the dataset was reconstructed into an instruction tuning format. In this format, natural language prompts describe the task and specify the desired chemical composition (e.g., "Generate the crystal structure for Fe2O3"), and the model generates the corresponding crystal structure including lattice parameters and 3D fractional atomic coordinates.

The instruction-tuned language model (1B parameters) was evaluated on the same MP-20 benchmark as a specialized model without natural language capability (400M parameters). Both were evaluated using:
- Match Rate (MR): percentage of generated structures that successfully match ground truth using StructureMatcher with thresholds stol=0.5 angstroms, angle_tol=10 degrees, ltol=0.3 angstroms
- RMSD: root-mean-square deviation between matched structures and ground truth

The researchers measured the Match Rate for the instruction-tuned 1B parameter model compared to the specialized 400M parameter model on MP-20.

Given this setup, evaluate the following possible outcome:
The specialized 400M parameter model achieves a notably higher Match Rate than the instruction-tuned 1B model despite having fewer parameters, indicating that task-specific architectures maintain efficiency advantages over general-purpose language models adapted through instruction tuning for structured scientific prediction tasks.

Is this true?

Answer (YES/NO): YES